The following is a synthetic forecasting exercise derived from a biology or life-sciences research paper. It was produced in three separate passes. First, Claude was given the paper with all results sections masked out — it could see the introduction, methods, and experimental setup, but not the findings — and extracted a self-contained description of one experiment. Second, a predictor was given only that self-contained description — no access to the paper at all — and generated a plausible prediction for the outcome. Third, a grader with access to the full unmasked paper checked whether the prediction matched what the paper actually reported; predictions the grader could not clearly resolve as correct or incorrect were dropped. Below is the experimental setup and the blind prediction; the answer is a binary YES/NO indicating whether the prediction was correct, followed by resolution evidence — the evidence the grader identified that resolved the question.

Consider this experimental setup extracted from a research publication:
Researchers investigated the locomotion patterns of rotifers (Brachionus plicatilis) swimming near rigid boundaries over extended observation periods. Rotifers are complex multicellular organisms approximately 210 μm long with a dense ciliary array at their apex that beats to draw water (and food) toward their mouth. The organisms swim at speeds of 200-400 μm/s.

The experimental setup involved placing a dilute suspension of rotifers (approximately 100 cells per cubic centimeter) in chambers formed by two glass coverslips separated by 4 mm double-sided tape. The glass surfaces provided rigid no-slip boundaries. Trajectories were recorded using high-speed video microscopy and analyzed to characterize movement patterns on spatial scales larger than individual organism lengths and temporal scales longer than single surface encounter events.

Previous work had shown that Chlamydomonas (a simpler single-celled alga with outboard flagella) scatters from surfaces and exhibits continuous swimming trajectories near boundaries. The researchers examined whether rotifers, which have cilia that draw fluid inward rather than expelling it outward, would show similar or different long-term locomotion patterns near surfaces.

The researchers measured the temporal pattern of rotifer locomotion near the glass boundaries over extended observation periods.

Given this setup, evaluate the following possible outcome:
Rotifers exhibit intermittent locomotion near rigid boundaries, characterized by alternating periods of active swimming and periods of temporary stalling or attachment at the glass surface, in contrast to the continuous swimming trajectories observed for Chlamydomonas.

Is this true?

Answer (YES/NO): YES